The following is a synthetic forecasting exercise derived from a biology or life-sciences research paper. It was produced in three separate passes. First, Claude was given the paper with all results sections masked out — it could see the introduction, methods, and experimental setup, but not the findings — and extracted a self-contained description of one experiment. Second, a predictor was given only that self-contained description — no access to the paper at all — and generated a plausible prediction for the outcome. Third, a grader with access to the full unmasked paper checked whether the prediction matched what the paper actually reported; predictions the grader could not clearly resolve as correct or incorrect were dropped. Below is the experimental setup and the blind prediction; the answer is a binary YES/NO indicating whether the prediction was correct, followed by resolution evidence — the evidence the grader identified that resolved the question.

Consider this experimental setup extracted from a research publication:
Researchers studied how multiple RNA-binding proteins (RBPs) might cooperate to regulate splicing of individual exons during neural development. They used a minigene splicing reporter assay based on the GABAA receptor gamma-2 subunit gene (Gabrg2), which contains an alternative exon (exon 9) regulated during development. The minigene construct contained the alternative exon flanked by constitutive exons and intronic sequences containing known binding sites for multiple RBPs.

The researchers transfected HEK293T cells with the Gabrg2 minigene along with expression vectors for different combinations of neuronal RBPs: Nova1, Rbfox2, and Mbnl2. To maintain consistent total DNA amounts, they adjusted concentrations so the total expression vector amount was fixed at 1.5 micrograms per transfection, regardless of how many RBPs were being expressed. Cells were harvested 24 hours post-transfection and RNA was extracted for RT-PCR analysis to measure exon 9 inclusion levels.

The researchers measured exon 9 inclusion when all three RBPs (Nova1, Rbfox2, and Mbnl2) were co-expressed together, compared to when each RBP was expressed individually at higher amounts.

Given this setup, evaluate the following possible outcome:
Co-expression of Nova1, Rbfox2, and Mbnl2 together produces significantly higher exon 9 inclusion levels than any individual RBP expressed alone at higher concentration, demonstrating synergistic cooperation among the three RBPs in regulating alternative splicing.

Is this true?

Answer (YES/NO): YES